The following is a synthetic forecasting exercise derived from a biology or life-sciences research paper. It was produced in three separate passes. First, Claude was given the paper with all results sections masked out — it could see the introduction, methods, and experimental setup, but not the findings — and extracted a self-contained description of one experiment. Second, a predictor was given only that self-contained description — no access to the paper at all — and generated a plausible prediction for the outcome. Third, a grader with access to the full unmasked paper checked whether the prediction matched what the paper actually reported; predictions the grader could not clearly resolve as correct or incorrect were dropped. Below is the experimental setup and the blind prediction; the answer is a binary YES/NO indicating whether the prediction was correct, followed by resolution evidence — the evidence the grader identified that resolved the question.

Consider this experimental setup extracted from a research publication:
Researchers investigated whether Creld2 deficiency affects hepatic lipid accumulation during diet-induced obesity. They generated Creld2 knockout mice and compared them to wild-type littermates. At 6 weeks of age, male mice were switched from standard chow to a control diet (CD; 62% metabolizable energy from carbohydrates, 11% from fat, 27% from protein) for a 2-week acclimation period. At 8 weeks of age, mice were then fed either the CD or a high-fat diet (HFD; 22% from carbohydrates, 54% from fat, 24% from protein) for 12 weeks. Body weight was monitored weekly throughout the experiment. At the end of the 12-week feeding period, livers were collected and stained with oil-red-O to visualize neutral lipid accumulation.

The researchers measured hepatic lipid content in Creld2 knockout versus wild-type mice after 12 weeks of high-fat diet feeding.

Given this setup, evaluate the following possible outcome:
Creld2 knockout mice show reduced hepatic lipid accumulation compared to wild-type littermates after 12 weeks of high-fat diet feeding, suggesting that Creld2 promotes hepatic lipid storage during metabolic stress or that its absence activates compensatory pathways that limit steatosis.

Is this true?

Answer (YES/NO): YES